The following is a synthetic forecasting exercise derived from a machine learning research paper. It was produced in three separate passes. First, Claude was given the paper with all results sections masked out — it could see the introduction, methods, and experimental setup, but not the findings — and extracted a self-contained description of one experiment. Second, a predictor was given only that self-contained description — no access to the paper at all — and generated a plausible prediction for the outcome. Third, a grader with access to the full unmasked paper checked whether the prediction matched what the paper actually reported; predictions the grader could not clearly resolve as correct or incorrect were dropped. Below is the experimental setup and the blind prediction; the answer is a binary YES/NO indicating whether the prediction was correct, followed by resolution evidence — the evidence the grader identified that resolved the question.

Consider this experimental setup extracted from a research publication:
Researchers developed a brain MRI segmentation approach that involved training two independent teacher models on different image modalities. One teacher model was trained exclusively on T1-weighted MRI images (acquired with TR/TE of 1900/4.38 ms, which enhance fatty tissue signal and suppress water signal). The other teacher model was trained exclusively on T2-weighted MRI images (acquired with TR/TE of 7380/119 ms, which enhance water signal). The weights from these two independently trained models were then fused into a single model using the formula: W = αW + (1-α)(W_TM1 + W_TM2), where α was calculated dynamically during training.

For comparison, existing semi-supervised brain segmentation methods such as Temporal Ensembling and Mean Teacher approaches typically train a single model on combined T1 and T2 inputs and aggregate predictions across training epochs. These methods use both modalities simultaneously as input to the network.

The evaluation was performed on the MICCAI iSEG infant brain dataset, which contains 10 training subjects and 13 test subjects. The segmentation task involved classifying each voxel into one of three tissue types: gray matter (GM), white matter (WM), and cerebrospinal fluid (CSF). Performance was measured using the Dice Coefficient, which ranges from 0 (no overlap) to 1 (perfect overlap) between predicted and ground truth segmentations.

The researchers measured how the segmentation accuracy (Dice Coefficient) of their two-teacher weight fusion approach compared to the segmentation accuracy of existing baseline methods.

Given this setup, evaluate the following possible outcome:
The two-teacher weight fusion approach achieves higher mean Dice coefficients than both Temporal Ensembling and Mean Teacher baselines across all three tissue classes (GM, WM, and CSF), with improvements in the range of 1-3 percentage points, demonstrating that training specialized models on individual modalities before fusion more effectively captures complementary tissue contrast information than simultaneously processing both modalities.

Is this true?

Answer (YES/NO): NO